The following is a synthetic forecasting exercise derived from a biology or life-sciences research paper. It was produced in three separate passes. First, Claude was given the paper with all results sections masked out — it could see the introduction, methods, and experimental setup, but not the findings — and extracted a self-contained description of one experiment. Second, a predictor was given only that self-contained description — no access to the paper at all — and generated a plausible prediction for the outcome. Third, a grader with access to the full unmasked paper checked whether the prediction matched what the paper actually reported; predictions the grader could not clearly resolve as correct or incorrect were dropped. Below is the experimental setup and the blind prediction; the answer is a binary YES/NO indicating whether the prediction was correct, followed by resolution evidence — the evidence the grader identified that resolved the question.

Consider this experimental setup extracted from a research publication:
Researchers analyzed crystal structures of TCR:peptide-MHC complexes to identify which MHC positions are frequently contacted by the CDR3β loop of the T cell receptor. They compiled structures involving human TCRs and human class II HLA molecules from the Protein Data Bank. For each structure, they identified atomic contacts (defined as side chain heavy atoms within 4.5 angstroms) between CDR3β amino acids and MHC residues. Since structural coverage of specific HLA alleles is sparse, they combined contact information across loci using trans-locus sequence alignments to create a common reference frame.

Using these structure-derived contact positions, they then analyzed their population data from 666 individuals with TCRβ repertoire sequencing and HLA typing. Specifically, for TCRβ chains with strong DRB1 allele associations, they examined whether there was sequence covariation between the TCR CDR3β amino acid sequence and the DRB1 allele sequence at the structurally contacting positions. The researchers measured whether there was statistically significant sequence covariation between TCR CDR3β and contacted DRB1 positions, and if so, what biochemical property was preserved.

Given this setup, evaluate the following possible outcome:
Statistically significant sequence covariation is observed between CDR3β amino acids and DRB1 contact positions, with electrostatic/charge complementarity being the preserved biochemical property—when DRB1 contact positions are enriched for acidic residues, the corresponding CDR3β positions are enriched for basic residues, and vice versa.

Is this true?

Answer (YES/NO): YES